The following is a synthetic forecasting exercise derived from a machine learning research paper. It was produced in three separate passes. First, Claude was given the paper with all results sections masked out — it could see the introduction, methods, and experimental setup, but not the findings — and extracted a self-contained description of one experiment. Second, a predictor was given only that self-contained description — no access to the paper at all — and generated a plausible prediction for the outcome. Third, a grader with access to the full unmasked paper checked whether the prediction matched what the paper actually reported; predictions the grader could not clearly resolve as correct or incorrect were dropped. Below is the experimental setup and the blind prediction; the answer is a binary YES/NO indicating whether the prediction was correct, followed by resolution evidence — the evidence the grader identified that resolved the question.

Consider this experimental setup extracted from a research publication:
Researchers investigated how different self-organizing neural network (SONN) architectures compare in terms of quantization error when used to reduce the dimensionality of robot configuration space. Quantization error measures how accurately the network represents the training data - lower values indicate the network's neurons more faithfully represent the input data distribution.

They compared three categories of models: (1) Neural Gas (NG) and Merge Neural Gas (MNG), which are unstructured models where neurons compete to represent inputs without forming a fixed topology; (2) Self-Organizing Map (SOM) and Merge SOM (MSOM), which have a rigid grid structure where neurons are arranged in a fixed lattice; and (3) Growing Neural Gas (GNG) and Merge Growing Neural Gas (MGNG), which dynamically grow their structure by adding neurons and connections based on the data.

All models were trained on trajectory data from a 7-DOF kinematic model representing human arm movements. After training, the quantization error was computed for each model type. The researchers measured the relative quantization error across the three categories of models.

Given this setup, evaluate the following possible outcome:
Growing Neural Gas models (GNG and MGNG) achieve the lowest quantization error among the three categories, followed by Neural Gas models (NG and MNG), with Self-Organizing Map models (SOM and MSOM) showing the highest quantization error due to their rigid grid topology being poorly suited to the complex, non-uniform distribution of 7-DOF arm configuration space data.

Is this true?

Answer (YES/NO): NO